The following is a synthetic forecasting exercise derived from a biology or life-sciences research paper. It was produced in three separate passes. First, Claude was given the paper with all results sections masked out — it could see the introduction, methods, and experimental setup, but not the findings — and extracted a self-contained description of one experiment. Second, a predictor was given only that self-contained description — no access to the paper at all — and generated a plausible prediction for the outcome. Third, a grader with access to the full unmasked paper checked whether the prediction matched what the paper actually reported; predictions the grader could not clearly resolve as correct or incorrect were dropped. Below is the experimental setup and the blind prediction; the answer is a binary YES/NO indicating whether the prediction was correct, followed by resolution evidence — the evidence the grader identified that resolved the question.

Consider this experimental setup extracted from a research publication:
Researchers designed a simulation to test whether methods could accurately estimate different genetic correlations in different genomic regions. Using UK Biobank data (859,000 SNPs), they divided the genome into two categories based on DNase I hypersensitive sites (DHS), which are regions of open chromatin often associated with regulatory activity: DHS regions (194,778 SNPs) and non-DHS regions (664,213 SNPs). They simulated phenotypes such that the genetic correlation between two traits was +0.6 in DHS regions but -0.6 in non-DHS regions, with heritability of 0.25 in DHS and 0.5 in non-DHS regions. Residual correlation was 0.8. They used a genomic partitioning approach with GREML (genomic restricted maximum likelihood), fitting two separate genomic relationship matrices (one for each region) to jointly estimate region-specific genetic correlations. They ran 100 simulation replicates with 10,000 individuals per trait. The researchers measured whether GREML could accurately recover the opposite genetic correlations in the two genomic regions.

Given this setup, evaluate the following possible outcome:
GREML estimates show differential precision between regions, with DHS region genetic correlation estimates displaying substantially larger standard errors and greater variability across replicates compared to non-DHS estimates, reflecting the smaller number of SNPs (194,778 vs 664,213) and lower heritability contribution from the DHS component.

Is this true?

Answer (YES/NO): YES